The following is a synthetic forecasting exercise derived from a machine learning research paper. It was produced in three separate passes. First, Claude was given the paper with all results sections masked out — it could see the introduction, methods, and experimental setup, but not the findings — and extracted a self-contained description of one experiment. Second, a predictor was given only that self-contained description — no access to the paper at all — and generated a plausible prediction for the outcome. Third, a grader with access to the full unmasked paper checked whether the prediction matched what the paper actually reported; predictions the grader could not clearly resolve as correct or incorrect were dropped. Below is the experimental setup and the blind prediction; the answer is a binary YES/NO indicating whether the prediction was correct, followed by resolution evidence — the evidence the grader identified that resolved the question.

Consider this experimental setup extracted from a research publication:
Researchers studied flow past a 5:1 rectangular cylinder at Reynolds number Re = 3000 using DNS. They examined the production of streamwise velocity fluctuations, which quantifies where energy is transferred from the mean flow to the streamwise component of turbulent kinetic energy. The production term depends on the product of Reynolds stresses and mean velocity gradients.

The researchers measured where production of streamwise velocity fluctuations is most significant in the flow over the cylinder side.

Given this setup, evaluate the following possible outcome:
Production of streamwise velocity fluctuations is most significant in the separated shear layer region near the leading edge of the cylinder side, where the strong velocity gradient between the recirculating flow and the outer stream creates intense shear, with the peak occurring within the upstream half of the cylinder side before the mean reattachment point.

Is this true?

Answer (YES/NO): YES